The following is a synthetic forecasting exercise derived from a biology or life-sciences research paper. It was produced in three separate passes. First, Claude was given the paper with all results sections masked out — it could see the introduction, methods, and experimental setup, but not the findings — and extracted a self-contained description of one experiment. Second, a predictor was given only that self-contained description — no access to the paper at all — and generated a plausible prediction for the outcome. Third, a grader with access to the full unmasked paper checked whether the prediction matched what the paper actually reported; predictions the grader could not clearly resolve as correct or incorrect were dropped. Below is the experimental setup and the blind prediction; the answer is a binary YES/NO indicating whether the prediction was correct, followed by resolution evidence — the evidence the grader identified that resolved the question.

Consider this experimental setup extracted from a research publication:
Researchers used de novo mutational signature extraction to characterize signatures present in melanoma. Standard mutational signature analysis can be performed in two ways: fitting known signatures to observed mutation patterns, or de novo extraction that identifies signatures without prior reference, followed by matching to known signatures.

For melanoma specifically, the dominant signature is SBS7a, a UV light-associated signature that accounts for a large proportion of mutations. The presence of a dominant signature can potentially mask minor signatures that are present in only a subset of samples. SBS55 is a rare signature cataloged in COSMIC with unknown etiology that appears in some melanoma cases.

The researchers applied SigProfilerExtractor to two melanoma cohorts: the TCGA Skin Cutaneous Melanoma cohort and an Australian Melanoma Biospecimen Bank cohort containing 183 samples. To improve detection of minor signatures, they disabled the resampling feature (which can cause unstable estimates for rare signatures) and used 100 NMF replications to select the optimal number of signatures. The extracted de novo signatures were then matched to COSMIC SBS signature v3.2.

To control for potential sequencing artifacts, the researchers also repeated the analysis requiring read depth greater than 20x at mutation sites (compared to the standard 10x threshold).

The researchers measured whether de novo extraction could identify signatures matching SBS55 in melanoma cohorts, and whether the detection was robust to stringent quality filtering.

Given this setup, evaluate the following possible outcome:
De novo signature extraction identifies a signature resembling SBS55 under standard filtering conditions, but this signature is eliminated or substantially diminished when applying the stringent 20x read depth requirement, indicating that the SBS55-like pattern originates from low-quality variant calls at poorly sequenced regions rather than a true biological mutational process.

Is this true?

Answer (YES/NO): NO